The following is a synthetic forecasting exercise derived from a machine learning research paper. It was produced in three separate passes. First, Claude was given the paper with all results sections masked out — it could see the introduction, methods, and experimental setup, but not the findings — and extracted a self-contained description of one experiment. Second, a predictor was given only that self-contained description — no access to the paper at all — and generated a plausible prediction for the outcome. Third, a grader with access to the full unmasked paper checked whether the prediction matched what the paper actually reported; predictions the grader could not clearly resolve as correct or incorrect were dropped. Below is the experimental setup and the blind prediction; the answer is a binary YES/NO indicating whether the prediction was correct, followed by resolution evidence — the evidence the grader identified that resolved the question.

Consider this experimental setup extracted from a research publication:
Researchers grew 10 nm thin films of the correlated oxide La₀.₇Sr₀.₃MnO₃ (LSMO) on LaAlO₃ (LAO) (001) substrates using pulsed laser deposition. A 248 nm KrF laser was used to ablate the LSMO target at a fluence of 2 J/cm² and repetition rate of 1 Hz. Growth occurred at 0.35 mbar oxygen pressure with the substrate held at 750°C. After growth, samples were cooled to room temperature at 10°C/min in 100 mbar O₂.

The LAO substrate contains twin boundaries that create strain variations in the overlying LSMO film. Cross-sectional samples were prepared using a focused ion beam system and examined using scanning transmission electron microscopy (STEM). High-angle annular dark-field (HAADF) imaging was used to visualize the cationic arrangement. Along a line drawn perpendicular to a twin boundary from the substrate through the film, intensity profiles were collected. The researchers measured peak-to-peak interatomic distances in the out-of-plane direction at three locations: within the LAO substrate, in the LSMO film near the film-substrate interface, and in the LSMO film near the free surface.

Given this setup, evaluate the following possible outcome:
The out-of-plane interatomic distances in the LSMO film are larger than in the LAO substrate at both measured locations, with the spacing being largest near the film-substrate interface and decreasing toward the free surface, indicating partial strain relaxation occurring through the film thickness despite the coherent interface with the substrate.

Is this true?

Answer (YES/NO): NO